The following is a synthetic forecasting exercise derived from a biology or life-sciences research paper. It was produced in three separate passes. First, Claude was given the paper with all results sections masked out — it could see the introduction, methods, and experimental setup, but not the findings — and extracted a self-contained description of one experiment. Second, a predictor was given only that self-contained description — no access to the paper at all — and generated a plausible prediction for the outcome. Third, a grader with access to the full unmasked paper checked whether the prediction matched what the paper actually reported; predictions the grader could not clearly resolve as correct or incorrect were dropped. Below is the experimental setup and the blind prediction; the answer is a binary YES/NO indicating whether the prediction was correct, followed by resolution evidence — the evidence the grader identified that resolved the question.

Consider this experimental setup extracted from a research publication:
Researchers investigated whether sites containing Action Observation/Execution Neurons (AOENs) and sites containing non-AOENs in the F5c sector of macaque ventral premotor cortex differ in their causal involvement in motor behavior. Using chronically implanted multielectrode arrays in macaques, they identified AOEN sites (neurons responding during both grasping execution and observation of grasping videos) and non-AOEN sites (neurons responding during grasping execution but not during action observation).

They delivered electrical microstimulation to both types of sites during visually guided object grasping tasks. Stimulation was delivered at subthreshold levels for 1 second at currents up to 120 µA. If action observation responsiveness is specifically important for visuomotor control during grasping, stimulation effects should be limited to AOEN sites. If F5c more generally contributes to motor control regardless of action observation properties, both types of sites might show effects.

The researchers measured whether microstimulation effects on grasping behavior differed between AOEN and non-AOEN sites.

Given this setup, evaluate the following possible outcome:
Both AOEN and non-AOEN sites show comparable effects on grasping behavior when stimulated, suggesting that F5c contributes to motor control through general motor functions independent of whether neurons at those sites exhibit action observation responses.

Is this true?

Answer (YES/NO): YES